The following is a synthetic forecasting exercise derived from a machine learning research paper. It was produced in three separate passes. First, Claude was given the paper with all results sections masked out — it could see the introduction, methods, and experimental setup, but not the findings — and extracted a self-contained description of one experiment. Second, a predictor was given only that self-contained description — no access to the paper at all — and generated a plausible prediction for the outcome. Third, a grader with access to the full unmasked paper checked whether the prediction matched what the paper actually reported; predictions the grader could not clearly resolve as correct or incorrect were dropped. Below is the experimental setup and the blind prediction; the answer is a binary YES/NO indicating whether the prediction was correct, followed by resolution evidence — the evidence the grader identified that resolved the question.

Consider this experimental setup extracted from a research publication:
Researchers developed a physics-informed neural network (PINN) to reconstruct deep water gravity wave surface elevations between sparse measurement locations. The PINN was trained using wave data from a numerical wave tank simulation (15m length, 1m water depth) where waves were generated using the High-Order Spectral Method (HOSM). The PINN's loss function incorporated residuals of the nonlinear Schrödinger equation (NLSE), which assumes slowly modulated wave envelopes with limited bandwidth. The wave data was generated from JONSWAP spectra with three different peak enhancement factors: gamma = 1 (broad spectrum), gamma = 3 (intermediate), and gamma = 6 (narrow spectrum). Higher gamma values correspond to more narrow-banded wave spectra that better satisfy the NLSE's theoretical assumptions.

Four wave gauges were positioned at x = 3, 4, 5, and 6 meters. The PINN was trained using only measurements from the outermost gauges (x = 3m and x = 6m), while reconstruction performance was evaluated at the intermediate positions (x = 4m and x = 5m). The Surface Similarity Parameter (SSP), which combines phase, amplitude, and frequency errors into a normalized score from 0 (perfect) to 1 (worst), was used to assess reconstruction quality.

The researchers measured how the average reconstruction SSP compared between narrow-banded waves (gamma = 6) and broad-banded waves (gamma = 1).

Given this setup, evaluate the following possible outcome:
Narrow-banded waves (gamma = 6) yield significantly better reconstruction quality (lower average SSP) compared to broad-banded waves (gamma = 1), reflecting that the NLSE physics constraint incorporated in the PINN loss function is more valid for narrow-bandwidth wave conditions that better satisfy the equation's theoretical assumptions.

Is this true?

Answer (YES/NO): YES